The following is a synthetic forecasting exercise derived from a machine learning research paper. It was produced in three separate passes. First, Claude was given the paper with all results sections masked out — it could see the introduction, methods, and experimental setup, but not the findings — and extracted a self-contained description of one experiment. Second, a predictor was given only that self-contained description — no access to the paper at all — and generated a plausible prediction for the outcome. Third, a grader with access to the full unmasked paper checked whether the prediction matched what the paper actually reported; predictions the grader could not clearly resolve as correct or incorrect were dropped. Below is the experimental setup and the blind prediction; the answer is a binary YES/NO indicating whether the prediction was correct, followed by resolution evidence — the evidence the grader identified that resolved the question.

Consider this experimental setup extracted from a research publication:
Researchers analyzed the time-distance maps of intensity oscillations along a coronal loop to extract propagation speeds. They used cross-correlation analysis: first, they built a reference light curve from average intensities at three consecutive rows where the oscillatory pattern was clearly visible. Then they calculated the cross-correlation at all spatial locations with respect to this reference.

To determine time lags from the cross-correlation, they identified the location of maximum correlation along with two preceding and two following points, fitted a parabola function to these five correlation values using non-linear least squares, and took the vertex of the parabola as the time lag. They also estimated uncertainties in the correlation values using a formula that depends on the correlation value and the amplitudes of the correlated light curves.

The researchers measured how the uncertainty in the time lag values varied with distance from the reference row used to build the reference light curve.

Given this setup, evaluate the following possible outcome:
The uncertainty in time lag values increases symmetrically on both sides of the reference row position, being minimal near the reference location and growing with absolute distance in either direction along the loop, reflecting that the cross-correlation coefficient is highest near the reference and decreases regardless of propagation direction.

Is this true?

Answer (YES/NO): YES